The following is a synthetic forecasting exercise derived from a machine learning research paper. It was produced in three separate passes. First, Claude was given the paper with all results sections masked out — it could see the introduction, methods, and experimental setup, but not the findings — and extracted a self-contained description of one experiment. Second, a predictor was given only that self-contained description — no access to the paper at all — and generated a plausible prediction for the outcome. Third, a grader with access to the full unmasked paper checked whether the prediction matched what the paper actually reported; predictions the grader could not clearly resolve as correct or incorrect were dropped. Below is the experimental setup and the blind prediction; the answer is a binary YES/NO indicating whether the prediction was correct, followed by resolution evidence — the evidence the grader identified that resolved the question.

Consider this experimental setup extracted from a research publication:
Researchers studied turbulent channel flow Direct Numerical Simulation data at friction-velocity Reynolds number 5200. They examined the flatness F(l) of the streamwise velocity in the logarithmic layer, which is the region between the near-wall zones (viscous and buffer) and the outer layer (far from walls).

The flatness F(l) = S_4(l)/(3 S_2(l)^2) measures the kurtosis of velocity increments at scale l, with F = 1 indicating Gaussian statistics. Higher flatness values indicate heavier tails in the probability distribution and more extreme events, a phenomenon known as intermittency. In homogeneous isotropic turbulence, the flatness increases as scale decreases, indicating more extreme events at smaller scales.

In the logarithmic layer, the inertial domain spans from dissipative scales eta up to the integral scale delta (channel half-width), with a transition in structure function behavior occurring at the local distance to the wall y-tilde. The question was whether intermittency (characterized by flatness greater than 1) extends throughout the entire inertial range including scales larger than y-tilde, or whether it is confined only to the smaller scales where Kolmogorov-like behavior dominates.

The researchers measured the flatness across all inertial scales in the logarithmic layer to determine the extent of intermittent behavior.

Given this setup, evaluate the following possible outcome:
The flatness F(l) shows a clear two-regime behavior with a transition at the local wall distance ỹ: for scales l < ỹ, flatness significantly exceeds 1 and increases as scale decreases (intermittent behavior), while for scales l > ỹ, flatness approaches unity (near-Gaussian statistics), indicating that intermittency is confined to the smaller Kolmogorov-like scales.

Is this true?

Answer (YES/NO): NO